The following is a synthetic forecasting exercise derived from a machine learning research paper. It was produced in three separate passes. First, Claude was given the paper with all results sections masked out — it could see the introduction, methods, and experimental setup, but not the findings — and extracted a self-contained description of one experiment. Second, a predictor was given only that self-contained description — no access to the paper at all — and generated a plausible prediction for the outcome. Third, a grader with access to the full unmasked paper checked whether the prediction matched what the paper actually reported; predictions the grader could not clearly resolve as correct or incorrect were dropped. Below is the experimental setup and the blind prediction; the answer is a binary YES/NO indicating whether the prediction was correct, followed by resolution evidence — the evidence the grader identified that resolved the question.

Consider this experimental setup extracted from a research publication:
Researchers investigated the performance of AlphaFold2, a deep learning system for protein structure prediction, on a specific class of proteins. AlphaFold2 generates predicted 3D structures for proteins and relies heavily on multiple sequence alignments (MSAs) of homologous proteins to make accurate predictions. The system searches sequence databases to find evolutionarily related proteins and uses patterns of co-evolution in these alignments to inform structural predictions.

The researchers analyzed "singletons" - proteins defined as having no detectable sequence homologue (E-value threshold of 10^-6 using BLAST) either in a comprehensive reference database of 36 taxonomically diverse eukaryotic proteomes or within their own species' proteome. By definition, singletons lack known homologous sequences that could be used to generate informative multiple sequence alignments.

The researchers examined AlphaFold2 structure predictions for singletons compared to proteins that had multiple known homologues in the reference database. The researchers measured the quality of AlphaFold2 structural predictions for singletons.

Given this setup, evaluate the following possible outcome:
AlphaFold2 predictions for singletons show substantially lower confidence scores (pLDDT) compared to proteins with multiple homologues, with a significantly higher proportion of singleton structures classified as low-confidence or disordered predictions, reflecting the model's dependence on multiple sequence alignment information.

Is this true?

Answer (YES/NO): YES